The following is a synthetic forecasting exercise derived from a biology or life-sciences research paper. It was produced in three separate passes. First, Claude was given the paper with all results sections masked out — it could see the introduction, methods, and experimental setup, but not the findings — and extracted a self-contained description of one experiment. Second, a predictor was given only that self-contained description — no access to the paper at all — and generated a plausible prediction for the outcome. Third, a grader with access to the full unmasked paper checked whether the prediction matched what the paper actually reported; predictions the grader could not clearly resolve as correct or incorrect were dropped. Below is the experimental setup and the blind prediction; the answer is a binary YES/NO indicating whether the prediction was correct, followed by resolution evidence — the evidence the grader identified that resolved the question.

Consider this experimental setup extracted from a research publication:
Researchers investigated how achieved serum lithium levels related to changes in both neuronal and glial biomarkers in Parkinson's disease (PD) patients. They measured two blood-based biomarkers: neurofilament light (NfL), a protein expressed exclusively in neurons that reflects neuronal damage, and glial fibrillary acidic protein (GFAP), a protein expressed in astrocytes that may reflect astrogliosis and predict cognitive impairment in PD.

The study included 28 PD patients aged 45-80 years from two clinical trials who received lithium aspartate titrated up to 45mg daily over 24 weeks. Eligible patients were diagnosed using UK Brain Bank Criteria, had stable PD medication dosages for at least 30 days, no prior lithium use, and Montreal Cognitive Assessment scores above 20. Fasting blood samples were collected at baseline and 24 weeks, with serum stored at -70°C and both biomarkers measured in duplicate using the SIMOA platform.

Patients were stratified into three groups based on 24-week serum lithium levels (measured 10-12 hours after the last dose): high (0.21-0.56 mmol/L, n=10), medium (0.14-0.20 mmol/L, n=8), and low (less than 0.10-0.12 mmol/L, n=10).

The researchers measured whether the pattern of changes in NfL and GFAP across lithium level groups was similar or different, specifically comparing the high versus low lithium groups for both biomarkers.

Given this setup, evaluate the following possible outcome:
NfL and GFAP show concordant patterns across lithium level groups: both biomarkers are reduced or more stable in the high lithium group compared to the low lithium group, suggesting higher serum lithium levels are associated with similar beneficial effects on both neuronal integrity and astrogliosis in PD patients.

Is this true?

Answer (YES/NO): NO